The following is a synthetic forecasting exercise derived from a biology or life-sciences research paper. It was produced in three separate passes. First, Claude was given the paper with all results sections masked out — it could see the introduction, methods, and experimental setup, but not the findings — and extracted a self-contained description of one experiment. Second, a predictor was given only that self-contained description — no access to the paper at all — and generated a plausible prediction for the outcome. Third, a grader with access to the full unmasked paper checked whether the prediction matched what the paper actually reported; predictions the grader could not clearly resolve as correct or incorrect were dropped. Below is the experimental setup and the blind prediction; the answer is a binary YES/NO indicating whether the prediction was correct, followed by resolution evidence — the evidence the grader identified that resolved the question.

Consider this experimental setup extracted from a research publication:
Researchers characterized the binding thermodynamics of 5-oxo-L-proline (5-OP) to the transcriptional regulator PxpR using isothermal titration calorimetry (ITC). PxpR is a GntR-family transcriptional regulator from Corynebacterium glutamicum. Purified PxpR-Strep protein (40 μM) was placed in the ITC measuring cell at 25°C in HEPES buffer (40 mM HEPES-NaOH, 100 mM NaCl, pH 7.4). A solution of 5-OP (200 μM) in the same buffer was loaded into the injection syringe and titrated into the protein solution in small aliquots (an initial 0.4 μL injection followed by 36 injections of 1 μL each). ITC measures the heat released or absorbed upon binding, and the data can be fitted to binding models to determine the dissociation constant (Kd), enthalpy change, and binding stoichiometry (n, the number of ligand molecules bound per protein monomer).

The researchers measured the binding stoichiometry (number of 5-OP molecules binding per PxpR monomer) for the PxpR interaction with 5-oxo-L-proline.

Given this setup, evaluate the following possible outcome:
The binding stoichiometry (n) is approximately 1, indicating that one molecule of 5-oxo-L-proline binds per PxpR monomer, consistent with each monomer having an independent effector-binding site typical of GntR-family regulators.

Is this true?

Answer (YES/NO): NO